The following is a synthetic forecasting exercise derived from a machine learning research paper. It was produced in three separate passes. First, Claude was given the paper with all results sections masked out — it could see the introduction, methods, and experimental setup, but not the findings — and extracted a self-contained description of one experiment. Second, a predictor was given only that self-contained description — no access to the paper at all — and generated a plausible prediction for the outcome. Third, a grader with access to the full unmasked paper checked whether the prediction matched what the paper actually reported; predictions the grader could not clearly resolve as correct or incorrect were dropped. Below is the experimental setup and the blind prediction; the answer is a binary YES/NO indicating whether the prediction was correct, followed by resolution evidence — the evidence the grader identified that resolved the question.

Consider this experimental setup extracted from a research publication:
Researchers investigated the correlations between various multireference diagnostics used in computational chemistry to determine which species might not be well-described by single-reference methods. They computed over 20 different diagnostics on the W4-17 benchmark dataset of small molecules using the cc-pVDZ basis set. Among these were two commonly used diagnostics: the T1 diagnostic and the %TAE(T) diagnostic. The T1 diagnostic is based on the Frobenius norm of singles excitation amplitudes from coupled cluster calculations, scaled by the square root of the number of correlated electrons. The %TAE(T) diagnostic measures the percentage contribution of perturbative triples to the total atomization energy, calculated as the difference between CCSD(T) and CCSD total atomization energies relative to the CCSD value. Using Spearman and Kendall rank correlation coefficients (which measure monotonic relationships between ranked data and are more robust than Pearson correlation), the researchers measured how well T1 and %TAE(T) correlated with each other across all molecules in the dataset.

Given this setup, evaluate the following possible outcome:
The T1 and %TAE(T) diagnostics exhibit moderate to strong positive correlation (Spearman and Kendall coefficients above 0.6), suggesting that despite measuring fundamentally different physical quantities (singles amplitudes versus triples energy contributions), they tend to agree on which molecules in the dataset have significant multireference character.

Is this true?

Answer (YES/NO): NO